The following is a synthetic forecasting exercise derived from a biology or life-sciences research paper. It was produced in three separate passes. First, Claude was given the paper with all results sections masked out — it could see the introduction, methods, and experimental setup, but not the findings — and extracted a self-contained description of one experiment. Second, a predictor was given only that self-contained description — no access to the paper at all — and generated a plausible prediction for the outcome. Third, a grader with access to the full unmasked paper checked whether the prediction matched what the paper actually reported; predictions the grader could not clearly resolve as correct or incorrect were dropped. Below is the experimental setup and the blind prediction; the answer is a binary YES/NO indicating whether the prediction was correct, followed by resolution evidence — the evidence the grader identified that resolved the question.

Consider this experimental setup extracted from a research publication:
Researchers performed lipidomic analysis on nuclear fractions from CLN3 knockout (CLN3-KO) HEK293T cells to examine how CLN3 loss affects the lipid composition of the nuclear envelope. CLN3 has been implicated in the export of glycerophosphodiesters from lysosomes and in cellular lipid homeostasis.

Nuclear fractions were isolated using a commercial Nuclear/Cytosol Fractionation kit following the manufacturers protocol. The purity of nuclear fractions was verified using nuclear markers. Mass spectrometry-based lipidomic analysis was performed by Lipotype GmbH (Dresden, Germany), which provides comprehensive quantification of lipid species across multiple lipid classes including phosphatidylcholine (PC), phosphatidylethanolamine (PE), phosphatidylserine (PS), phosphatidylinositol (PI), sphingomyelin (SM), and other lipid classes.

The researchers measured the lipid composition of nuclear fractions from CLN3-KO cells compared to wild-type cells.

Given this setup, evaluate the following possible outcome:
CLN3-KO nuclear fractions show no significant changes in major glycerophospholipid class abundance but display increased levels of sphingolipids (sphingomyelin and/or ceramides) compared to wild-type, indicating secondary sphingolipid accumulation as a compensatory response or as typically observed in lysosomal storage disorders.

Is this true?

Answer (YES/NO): NO